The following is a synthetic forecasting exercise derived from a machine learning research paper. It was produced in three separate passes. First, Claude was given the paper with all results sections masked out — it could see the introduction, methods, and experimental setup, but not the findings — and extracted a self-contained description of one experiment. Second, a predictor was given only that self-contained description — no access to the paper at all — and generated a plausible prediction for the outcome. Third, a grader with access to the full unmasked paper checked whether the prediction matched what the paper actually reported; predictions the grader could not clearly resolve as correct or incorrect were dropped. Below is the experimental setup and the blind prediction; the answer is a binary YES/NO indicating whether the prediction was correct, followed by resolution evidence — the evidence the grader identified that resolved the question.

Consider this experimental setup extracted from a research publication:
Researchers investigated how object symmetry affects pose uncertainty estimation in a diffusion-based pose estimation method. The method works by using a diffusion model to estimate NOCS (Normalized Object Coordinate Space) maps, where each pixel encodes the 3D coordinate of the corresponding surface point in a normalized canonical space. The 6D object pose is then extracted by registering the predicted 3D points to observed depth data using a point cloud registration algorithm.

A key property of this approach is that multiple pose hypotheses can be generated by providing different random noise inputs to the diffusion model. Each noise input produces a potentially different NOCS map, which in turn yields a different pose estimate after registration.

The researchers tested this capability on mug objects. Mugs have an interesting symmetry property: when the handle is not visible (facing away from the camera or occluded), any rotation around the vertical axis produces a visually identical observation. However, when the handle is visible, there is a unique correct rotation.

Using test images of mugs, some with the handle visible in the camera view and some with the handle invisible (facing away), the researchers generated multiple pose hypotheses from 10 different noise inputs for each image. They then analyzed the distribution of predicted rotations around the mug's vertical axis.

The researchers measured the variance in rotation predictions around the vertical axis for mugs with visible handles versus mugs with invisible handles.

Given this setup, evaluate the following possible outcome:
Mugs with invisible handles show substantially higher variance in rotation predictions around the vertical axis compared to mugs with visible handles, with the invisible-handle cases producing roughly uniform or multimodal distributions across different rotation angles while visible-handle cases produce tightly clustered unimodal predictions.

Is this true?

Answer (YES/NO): YES